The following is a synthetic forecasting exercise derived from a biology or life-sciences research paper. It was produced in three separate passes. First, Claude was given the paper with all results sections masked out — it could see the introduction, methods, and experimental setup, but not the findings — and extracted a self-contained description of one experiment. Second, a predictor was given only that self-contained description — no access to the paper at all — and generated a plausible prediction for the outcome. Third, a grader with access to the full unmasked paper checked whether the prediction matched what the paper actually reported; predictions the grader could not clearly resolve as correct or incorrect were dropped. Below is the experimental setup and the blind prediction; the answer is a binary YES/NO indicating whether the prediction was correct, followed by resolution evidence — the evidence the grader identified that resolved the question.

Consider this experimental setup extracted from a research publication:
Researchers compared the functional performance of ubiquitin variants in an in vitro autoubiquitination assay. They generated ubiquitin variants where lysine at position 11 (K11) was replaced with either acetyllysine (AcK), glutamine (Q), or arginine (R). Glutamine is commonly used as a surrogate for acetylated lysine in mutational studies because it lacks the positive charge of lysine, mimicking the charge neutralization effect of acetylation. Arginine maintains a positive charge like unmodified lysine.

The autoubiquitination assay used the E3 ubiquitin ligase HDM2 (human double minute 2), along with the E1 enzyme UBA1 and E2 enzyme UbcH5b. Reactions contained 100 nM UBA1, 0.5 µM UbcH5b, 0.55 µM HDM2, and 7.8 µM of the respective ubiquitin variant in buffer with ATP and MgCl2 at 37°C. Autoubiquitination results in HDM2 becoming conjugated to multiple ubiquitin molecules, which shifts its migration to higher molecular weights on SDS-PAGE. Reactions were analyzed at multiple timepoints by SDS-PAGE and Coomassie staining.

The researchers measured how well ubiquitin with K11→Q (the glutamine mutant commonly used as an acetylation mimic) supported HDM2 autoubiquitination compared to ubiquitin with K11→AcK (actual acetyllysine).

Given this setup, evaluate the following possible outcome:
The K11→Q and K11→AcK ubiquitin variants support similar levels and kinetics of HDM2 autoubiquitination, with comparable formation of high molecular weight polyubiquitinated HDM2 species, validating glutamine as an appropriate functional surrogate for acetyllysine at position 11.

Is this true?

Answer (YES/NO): NO